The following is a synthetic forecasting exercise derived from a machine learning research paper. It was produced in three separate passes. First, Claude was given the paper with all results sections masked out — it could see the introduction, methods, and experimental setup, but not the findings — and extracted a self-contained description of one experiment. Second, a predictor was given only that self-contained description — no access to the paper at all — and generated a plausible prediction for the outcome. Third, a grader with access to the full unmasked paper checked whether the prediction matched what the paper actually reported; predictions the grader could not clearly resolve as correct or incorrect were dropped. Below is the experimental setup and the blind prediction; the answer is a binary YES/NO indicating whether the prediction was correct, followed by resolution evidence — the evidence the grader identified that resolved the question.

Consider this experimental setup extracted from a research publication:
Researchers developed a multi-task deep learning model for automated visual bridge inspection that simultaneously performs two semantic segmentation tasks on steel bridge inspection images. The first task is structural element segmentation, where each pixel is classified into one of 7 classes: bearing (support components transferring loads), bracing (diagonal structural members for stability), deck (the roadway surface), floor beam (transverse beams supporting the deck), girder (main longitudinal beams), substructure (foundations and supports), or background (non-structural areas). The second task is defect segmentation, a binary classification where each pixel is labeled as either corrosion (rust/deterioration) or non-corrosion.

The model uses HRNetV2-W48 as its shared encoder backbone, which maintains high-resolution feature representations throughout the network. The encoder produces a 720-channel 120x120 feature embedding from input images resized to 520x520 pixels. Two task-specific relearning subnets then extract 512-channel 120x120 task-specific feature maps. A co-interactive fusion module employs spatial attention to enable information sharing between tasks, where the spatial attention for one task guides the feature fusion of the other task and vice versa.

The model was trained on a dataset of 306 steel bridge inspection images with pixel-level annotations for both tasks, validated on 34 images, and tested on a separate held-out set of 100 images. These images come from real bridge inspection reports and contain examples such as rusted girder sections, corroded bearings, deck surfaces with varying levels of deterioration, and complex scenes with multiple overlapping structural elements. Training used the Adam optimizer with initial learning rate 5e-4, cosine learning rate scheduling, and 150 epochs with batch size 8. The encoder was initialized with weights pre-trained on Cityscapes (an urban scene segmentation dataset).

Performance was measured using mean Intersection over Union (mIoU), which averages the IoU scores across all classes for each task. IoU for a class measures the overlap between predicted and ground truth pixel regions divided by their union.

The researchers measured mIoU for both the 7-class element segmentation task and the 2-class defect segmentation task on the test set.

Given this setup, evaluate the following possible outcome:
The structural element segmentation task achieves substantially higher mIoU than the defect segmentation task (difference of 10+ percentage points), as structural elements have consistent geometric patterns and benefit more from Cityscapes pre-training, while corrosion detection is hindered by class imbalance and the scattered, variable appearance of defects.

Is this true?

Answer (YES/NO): NO